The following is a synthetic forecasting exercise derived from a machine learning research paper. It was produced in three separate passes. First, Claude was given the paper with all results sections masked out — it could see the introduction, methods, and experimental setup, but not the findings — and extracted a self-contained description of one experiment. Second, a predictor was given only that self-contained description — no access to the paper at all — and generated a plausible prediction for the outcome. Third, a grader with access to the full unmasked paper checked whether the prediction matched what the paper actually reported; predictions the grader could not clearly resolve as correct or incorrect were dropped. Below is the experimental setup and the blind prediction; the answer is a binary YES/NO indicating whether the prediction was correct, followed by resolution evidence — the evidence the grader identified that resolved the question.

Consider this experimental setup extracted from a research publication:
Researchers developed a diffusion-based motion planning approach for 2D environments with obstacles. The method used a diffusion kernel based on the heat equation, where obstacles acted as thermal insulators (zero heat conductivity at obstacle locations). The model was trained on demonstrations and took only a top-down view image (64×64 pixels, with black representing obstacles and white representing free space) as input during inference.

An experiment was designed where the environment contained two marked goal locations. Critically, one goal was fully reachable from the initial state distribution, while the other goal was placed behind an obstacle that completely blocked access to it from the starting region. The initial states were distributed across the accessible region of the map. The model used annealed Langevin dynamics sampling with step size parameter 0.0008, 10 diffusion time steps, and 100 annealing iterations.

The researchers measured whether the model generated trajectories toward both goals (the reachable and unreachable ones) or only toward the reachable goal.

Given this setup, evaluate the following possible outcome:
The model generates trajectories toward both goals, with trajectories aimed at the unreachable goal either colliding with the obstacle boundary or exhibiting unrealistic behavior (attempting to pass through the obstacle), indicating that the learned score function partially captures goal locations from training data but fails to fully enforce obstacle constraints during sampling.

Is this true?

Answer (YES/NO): NO